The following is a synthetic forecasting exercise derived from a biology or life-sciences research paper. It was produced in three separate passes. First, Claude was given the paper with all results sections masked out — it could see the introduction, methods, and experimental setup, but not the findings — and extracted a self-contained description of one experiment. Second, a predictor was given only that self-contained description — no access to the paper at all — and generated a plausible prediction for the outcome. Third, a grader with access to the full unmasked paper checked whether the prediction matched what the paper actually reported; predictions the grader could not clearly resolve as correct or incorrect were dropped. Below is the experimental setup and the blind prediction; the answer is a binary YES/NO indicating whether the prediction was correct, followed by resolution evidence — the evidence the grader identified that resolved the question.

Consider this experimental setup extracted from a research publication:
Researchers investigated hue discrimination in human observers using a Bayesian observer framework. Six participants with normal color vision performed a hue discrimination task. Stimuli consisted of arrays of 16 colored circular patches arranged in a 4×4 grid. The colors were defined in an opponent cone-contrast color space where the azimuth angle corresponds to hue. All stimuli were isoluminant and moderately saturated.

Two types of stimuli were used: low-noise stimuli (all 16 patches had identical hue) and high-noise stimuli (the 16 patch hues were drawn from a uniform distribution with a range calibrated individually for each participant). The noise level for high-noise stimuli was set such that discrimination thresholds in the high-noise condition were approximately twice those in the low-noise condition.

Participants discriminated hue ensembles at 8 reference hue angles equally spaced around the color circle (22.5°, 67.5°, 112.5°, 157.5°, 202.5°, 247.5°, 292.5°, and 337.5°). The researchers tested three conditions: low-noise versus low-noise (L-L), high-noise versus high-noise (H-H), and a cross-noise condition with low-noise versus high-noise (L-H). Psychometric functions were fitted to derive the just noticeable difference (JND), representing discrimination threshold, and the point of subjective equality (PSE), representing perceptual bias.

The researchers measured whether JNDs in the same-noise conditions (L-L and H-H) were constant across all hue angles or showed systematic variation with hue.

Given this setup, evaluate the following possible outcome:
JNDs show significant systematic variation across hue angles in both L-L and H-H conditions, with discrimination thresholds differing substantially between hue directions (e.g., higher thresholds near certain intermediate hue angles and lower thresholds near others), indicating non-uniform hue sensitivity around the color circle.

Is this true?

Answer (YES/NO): YES